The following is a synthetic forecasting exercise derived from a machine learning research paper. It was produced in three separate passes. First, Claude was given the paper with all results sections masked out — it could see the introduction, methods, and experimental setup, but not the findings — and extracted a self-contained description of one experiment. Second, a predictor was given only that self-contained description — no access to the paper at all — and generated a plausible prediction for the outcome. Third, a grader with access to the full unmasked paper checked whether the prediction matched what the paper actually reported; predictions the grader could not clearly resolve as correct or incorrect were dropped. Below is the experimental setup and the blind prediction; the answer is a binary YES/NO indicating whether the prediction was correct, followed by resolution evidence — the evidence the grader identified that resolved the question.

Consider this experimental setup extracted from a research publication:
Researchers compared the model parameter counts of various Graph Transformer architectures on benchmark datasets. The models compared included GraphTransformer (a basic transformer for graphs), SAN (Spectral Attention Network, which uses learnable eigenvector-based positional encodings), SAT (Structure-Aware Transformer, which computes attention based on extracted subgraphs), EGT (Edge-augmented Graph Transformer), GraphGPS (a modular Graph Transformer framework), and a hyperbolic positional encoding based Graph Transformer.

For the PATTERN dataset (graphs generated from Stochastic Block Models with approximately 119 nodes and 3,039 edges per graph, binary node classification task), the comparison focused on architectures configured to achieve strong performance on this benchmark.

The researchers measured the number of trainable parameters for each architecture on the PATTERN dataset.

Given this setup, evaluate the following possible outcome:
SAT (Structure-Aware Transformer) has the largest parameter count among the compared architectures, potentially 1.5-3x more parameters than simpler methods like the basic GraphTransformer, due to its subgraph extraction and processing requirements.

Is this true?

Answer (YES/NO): YES